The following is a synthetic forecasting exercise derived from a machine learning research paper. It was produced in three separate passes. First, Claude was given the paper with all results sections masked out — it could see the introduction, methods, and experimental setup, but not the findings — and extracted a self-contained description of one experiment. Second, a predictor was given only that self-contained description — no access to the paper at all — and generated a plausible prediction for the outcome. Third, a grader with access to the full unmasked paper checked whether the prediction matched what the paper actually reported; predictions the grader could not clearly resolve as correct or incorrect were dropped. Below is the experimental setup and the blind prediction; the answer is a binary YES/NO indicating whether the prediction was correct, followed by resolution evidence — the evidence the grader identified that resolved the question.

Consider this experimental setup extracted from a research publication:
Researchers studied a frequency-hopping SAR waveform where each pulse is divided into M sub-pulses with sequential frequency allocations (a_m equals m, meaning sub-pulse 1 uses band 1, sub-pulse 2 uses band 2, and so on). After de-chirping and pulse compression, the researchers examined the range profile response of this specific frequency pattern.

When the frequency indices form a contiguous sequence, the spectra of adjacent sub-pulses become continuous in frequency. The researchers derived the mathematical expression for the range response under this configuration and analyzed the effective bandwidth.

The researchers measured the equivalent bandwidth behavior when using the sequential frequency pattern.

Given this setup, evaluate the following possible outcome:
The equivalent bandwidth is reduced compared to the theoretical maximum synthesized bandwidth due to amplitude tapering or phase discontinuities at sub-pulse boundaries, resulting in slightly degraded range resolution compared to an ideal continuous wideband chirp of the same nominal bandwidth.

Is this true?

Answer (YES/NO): NO